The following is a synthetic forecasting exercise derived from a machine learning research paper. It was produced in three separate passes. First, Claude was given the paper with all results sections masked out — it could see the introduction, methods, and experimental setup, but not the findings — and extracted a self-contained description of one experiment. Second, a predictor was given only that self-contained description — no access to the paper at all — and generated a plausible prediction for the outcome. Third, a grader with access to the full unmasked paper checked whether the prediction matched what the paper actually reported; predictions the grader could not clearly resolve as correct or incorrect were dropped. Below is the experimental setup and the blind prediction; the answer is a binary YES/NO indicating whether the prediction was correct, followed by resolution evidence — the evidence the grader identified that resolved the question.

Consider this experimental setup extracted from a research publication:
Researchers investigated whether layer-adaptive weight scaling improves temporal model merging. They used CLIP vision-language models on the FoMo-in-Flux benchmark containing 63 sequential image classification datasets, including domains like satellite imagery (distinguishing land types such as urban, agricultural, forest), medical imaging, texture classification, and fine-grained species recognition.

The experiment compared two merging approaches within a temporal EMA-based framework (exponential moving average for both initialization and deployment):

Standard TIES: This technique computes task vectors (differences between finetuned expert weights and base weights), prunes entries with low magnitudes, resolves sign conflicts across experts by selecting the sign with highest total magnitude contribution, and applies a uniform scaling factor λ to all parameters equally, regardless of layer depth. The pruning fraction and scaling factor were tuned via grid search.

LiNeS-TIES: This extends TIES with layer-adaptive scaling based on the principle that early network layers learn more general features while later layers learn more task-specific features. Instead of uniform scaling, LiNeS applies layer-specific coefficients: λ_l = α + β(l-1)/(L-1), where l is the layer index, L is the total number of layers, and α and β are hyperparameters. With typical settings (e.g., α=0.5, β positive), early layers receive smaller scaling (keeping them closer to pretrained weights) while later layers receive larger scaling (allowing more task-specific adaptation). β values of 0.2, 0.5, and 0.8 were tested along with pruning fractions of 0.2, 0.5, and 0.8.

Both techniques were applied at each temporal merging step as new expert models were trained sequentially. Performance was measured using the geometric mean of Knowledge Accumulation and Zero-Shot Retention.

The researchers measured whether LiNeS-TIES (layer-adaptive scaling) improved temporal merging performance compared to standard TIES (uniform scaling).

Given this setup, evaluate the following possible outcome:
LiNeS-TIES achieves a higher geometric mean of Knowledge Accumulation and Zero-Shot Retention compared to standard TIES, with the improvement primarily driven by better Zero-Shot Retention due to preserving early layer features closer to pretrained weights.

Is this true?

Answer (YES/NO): NO